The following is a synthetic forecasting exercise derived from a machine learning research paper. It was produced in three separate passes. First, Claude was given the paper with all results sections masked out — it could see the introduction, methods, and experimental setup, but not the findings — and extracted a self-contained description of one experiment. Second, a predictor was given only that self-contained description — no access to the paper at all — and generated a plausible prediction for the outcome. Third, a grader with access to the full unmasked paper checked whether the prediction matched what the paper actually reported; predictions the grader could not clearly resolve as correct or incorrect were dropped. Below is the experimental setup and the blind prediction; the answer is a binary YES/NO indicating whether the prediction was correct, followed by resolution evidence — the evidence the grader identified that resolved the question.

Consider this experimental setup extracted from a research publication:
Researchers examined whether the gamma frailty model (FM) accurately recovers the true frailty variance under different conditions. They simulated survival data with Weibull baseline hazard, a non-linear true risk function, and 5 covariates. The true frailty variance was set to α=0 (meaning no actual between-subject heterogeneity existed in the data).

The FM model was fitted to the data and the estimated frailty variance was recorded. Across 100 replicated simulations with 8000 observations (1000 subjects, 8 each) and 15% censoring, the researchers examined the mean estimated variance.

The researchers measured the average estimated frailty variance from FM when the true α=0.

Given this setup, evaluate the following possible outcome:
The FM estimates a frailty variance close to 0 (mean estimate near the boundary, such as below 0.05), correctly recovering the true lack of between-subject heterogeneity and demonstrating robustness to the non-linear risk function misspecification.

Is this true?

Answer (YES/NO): YES